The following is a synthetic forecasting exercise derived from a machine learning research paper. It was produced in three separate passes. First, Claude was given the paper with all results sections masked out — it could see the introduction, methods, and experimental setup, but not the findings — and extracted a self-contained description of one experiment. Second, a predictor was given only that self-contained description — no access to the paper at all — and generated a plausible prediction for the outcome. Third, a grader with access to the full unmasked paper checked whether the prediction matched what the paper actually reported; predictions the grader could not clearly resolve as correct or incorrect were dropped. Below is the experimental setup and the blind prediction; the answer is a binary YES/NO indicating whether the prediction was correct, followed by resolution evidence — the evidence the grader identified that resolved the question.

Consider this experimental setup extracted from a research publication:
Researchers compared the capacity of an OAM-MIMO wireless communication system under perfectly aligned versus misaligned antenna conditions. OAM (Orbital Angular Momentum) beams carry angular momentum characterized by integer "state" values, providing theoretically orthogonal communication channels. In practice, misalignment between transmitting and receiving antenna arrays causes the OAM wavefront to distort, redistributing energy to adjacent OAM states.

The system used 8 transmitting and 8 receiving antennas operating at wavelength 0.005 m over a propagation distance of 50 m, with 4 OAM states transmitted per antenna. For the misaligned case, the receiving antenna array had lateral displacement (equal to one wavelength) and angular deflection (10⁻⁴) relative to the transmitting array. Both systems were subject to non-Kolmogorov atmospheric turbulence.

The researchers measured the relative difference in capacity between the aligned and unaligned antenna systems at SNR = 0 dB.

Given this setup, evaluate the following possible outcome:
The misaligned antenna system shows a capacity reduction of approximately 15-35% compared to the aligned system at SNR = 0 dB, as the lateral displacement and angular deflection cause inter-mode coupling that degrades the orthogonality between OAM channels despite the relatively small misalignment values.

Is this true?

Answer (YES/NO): NO